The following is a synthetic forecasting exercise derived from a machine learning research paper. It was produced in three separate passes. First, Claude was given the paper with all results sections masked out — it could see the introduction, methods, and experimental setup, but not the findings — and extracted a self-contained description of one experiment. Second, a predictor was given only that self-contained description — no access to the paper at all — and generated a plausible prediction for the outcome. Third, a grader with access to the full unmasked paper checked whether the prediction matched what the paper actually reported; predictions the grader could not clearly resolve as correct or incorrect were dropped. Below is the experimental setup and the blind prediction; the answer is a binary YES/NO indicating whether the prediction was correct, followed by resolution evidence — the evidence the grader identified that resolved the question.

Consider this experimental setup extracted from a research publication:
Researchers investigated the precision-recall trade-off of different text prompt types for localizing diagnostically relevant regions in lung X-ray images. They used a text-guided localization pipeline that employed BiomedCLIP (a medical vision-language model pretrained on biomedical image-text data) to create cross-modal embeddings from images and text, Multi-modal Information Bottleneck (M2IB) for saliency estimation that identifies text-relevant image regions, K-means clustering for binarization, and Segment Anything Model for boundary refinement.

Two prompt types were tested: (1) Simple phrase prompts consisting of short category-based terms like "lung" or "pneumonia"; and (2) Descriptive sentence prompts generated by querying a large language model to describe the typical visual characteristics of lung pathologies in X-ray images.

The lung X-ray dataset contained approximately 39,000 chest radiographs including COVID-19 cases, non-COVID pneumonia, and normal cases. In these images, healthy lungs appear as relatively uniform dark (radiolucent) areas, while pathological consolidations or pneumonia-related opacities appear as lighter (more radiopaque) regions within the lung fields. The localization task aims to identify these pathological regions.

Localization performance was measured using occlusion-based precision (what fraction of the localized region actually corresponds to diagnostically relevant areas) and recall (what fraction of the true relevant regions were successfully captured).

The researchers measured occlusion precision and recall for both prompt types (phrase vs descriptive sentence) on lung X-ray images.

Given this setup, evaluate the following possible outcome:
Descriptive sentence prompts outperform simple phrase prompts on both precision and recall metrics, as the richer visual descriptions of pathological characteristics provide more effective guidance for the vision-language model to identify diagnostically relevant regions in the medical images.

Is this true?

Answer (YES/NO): NO